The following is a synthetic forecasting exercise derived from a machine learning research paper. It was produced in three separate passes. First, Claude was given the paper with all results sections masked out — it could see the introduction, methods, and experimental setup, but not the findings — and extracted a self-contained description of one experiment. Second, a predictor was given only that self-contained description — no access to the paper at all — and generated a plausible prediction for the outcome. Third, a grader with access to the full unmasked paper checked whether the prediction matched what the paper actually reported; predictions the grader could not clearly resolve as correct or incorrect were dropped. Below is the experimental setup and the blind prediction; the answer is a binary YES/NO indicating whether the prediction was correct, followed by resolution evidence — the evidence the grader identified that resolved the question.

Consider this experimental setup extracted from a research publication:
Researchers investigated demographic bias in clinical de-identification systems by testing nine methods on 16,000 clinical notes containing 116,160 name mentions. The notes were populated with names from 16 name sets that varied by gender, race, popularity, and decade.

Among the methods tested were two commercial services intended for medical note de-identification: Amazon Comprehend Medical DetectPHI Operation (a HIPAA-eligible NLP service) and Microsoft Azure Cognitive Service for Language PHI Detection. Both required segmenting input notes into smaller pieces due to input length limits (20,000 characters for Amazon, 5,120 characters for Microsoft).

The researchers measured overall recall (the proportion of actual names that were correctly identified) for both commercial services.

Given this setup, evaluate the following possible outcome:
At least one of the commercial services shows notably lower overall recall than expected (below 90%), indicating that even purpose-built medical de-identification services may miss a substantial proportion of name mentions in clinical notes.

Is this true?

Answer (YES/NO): NO